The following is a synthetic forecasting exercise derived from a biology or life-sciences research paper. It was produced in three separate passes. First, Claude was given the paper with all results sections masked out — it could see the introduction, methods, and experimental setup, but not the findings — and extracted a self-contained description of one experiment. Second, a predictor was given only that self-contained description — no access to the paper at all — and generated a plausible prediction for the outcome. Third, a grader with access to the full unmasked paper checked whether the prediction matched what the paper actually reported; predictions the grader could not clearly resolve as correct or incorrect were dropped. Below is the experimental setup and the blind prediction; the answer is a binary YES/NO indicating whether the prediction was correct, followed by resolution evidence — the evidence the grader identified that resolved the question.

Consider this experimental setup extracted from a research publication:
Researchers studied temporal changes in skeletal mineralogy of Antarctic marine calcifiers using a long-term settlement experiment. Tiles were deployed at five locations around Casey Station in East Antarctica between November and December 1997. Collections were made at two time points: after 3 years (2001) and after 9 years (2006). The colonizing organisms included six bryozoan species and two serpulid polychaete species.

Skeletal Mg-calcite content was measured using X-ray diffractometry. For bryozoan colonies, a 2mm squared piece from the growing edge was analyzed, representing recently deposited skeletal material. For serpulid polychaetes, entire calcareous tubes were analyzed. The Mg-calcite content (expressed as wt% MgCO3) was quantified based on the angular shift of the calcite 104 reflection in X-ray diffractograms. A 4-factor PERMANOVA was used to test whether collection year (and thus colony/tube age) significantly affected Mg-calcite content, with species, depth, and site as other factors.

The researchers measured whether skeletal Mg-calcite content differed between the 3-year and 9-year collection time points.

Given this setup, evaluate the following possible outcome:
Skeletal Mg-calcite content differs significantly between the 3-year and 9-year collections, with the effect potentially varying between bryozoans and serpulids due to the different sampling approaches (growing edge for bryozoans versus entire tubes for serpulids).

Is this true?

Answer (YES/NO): NO